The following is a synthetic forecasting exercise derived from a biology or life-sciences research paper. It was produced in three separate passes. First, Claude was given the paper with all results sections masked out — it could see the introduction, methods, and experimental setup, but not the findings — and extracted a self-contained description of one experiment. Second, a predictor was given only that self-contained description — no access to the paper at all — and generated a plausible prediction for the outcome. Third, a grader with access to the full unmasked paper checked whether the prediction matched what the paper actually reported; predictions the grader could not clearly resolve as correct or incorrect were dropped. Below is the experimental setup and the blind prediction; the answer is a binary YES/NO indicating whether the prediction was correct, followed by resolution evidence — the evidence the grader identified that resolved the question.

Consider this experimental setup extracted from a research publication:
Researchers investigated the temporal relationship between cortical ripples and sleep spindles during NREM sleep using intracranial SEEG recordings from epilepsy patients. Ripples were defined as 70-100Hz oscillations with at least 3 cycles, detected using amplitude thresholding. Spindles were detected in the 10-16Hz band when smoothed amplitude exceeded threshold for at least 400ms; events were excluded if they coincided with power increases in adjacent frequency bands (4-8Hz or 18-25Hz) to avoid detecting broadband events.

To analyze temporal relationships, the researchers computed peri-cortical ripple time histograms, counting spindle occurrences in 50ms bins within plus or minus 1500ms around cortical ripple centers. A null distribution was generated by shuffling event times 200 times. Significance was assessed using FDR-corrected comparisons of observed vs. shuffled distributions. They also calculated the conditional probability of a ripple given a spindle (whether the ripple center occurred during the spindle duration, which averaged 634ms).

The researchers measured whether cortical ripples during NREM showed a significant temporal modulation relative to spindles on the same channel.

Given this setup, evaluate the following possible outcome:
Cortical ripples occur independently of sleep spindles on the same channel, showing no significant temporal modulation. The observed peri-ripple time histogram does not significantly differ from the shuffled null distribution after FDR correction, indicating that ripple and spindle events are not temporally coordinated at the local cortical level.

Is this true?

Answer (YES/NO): NO